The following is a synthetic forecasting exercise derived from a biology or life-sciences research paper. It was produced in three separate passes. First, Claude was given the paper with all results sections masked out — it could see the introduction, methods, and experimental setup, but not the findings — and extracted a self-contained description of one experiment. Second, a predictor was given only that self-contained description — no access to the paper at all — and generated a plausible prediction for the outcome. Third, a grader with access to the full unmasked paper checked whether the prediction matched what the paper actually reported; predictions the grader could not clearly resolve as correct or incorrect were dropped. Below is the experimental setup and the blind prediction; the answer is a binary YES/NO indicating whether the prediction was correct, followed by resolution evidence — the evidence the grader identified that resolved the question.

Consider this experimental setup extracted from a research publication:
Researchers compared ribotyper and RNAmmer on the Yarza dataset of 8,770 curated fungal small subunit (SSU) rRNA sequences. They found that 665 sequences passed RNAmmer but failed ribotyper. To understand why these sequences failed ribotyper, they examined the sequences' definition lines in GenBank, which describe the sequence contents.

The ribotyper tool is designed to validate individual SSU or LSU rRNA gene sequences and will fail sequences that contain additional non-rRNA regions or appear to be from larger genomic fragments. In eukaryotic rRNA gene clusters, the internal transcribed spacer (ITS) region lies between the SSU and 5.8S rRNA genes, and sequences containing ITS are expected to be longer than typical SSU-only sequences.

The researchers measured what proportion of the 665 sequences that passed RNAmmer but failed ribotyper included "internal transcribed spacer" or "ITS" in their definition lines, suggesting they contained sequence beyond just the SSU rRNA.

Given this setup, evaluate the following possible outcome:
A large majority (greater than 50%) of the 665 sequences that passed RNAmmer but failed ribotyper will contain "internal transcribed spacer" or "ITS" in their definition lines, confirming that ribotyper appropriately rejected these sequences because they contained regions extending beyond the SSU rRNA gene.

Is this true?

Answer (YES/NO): YES